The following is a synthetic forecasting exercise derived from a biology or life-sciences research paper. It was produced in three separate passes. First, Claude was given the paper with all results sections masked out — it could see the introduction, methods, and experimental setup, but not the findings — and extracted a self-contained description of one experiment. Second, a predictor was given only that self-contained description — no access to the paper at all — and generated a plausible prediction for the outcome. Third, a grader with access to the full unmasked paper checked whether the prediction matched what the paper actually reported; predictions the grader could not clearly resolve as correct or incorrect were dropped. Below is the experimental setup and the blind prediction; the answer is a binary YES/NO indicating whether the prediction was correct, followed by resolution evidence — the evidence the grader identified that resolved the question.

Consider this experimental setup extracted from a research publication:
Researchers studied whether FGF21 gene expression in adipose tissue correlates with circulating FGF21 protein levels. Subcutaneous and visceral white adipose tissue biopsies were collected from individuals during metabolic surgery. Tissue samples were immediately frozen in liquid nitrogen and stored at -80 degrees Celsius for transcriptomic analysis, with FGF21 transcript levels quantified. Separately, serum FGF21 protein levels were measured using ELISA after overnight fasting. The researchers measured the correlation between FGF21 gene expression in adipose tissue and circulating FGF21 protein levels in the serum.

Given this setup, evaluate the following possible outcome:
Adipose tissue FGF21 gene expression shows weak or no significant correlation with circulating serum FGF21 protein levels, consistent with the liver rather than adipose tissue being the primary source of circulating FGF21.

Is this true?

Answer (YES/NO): YES